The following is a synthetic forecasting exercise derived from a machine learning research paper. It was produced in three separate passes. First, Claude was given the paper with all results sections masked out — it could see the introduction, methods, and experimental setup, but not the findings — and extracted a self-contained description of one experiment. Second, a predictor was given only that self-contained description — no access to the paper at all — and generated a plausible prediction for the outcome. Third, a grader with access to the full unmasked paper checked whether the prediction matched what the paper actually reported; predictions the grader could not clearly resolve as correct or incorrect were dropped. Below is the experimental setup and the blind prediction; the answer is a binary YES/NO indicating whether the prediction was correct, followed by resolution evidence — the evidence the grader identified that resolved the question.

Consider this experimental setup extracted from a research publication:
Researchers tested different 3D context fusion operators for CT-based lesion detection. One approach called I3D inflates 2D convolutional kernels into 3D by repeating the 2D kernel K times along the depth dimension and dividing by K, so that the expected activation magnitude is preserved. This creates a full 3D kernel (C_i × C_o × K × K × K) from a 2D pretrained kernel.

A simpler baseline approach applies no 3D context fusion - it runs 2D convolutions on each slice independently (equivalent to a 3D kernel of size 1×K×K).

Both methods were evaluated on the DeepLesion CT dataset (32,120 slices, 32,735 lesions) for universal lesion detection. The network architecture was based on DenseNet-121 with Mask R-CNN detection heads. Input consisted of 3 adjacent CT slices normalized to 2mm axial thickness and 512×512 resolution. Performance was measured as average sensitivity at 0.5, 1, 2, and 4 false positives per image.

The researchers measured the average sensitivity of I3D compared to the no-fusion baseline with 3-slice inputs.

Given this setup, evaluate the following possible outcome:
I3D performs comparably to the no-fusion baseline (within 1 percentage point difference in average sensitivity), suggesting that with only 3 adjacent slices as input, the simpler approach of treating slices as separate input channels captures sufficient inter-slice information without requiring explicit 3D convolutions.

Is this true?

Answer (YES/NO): YES